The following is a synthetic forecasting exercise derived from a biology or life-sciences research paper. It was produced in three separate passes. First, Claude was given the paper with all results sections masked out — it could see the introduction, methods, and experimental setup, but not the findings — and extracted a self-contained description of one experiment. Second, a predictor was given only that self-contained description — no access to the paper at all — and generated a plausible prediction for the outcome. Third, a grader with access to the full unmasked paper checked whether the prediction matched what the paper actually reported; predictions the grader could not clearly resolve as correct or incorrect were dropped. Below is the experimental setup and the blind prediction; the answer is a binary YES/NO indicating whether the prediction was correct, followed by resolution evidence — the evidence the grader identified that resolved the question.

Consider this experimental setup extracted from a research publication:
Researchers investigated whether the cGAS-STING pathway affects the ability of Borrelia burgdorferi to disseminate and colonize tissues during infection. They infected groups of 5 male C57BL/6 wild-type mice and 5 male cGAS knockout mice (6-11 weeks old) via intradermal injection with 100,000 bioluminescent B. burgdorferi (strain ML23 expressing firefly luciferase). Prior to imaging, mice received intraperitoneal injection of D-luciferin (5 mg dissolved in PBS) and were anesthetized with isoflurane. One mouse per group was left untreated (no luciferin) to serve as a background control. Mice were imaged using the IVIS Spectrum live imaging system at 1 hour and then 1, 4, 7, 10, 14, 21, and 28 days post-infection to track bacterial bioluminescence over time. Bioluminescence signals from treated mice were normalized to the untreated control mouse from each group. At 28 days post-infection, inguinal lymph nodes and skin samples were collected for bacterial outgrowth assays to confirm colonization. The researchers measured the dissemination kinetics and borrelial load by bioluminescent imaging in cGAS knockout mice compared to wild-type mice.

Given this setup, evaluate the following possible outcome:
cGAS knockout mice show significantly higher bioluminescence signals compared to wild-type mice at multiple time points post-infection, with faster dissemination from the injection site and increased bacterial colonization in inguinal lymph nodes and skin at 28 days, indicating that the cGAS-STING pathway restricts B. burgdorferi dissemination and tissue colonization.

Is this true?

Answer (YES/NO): NO